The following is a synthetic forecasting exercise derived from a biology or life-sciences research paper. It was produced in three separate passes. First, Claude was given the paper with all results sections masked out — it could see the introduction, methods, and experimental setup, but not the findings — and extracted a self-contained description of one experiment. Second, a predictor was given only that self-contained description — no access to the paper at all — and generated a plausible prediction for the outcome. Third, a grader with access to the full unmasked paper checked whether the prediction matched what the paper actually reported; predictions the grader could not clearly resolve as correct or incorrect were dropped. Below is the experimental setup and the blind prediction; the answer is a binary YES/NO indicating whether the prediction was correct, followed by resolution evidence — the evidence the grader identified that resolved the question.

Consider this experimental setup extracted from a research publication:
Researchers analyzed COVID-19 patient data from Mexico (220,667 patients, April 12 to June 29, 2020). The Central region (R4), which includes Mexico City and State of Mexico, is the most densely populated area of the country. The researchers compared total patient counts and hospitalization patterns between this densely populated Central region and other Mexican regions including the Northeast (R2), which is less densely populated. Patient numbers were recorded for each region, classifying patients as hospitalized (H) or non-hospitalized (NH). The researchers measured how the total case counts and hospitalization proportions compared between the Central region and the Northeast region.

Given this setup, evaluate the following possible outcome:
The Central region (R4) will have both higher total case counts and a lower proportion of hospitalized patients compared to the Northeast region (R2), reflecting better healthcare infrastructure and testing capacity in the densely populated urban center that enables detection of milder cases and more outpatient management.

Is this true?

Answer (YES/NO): NO